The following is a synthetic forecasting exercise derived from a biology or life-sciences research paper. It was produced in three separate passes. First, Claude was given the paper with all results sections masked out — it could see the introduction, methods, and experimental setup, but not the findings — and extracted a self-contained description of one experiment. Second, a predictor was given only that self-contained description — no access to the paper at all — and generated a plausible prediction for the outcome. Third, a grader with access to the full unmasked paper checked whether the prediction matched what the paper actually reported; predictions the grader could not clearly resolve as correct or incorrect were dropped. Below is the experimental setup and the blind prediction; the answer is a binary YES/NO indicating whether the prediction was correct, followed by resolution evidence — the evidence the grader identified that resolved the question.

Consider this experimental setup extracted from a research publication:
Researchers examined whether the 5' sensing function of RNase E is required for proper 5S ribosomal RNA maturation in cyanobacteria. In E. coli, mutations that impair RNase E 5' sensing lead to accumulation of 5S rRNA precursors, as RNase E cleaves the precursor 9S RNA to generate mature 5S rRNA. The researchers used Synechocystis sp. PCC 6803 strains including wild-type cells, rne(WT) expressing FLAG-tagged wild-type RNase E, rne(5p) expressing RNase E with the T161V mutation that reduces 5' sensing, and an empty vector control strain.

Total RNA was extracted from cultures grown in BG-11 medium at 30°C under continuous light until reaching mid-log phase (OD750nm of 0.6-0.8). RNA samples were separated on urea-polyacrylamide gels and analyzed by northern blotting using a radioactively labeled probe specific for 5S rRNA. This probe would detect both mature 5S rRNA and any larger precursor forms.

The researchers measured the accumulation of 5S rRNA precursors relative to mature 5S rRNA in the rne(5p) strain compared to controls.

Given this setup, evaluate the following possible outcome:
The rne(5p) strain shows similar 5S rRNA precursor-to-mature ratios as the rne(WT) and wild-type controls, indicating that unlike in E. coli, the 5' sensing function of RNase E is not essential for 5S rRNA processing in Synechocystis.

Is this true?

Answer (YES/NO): NO